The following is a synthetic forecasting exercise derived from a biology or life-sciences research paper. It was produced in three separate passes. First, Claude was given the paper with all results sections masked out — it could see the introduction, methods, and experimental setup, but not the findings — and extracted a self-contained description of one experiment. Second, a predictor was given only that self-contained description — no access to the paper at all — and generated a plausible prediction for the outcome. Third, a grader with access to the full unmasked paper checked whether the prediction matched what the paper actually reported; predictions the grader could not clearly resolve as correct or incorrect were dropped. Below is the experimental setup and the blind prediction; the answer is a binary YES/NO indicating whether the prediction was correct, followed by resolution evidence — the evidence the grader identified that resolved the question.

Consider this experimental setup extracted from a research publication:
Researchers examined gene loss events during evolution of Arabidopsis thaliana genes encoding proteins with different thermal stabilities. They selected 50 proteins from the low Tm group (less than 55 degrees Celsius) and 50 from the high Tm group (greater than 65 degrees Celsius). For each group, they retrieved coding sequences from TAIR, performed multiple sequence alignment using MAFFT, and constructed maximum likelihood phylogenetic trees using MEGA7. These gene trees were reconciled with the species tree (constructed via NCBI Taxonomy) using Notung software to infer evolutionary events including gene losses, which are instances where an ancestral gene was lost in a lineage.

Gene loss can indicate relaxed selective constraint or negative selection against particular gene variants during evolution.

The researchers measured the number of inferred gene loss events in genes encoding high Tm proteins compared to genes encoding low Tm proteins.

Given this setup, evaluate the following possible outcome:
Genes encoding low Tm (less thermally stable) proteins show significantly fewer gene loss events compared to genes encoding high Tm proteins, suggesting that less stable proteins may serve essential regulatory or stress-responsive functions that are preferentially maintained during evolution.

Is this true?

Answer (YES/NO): NO